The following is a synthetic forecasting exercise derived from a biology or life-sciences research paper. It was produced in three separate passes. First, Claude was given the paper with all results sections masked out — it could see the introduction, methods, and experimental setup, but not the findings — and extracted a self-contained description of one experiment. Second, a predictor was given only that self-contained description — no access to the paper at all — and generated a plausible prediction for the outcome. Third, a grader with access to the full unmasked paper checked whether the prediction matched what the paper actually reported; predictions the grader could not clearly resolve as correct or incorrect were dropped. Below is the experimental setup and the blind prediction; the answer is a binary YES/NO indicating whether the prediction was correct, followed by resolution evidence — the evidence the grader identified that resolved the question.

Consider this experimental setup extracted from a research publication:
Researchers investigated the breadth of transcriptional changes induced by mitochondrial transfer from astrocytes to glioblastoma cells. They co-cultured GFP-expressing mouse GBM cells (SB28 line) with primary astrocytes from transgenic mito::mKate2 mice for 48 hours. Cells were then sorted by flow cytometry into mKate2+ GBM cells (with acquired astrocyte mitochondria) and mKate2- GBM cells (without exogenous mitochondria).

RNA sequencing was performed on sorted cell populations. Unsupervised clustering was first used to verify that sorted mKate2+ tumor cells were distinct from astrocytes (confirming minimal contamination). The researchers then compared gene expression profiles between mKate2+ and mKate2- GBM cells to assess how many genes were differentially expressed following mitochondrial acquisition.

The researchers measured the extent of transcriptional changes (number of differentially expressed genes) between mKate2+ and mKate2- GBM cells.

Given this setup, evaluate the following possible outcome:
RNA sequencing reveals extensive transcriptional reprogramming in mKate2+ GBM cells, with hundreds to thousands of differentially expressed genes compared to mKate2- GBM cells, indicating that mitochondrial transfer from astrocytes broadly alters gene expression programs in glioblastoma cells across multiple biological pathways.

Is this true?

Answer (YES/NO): NO